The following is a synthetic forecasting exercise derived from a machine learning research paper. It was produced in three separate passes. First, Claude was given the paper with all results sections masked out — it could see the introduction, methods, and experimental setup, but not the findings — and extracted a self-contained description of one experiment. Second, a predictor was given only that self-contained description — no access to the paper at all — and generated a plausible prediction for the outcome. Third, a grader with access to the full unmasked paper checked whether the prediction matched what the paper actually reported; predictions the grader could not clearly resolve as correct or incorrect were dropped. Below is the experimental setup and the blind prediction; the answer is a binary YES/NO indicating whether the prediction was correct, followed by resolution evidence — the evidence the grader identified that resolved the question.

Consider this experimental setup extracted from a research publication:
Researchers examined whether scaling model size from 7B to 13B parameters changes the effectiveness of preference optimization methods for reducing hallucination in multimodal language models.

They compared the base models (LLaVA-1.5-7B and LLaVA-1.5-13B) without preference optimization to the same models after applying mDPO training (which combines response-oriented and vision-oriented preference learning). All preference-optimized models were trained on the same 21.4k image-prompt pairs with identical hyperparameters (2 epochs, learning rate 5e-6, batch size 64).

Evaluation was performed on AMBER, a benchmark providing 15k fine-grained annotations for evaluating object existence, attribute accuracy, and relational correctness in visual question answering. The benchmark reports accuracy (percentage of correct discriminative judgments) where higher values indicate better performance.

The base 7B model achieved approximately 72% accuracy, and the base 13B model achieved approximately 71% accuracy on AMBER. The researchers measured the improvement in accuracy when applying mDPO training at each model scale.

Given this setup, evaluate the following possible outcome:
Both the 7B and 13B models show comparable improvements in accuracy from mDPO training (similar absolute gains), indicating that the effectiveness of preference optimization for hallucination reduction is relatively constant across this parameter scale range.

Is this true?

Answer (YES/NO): NO